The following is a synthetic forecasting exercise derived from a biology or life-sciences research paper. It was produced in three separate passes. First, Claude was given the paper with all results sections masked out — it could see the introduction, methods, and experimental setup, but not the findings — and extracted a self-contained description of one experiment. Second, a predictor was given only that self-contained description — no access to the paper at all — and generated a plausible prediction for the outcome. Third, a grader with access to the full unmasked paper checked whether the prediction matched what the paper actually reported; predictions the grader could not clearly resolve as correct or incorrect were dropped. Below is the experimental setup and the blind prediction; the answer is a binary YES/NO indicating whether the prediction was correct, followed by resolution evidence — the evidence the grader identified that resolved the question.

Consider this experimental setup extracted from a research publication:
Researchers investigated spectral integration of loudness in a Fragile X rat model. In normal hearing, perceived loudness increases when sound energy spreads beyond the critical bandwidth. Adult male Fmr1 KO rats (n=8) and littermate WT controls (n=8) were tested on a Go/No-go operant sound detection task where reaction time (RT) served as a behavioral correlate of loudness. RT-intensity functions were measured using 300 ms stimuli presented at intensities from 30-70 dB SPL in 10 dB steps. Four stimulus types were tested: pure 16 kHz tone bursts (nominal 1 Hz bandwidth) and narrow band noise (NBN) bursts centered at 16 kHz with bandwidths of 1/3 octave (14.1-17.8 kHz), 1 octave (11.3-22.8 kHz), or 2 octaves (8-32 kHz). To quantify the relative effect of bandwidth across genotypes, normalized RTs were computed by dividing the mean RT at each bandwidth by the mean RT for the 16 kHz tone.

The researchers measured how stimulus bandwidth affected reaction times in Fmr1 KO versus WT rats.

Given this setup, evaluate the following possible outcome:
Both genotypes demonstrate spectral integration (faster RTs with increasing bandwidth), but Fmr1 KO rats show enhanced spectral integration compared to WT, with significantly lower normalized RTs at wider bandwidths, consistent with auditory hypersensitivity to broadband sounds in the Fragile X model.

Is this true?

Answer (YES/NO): YES